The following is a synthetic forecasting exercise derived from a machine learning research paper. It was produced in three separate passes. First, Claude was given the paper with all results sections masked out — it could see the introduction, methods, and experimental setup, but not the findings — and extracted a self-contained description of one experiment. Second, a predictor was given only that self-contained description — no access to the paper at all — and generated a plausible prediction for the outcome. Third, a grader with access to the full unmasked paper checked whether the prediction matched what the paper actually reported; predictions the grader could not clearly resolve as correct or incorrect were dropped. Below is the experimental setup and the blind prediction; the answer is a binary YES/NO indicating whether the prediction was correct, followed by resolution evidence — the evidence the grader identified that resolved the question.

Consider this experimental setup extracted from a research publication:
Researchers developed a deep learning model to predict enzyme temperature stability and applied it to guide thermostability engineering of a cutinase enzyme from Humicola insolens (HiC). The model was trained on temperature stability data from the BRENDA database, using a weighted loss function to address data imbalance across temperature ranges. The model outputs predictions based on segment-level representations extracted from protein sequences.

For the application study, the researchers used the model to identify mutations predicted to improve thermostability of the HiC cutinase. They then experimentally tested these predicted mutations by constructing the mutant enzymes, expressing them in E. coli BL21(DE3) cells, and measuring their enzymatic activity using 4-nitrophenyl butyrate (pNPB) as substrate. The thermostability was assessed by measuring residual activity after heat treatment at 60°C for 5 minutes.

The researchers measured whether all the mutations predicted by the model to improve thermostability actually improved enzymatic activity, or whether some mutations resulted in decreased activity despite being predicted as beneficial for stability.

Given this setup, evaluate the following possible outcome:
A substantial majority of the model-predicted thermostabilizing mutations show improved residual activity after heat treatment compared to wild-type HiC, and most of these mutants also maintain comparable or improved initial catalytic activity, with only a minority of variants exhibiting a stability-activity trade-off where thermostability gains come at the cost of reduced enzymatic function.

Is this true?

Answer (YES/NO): NO